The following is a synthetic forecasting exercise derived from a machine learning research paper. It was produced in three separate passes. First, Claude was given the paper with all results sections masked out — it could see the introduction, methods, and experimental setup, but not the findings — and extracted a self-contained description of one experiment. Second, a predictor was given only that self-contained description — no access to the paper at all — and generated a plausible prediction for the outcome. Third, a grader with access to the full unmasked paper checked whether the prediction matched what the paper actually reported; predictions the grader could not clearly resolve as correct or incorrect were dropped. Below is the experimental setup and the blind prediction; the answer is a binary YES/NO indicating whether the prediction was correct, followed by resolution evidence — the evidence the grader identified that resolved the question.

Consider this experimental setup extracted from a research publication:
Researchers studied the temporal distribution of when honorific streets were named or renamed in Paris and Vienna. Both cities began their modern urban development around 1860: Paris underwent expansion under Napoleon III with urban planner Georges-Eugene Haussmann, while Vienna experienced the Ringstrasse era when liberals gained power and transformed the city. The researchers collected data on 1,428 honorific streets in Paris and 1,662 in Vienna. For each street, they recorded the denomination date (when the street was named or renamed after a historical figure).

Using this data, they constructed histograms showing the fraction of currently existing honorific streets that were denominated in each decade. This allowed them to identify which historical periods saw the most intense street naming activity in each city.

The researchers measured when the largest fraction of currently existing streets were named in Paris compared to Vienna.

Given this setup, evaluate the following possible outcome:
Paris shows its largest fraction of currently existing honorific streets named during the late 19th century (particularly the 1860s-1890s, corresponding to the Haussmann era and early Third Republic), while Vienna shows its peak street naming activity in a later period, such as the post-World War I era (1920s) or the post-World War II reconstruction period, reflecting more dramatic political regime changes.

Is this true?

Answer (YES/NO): NO